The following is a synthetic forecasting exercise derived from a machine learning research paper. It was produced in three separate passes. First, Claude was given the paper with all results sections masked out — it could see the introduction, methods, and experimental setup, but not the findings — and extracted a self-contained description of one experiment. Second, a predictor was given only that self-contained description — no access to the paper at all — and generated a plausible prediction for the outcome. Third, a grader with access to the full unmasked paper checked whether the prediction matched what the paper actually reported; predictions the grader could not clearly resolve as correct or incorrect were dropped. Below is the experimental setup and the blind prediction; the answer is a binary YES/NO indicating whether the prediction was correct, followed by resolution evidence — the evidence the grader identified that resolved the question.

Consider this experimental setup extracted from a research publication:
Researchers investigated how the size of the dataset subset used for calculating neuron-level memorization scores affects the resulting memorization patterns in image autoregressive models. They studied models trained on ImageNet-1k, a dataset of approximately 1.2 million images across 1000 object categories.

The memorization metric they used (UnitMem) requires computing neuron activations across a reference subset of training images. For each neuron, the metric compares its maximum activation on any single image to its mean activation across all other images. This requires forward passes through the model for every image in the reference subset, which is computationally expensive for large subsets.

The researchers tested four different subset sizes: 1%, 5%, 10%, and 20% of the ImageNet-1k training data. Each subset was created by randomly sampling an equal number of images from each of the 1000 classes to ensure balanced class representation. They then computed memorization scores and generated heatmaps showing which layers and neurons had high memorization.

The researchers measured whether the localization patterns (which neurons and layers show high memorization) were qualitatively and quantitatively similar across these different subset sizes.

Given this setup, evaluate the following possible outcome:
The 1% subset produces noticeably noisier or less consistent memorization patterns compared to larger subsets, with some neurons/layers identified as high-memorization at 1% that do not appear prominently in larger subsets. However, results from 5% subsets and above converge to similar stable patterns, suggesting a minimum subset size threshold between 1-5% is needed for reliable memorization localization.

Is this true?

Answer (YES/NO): NO